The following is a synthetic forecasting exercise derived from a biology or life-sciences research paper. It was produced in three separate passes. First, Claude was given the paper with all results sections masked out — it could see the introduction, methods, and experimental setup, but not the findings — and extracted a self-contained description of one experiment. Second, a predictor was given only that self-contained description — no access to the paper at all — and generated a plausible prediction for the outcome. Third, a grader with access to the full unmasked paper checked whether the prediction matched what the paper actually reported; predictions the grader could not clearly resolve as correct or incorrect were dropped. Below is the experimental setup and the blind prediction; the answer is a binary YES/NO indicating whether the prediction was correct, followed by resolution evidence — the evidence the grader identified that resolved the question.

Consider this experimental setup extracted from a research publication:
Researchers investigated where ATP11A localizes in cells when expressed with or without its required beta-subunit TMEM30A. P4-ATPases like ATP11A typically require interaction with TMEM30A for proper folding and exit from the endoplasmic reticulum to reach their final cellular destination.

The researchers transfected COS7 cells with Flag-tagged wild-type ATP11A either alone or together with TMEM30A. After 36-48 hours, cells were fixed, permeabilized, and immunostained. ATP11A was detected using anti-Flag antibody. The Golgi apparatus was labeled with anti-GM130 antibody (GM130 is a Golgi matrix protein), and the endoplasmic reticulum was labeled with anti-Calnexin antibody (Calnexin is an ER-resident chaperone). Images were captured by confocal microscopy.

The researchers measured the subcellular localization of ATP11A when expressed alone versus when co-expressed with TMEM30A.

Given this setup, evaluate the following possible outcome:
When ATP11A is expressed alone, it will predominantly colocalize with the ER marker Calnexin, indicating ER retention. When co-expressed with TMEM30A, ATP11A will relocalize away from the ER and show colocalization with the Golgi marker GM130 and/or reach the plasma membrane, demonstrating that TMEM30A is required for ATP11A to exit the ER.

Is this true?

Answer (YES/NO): YES